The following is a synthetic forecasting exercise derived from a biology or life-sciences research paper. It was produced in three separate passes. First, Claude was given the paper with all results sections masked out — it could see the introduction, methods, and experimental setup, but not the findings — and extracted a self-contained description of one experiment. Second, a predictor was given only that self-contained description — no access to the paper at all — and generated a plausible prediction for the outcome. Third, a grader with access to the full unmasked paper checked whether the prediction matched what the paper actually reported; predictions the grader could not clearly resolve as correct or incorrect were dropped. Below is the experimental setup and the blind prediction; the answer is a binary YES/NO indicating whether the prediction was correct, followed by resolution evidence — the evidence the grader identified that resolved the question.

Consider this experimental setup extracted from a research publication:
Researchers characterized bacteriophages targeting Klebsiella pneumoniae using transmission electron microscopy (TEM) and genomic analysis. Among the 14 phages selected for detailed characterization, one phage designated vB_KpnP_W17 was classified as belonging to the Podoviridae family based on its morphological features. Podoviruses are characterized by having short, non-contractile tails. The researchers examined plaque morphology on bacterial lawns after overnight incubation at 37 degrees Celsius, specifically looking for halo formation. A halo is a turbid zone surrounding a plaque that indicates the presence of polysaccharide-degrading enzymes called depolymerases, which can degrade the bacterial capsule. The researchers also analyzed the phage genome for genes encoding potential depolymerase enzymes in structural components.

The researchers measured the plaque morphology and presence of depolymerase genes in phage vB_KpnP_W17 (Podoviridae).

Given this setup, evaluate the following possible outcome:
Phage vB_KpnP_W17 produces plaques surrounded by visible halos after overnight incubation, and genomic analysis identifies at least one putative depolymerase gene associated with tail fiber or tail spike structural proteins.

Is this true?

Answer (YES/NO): YES